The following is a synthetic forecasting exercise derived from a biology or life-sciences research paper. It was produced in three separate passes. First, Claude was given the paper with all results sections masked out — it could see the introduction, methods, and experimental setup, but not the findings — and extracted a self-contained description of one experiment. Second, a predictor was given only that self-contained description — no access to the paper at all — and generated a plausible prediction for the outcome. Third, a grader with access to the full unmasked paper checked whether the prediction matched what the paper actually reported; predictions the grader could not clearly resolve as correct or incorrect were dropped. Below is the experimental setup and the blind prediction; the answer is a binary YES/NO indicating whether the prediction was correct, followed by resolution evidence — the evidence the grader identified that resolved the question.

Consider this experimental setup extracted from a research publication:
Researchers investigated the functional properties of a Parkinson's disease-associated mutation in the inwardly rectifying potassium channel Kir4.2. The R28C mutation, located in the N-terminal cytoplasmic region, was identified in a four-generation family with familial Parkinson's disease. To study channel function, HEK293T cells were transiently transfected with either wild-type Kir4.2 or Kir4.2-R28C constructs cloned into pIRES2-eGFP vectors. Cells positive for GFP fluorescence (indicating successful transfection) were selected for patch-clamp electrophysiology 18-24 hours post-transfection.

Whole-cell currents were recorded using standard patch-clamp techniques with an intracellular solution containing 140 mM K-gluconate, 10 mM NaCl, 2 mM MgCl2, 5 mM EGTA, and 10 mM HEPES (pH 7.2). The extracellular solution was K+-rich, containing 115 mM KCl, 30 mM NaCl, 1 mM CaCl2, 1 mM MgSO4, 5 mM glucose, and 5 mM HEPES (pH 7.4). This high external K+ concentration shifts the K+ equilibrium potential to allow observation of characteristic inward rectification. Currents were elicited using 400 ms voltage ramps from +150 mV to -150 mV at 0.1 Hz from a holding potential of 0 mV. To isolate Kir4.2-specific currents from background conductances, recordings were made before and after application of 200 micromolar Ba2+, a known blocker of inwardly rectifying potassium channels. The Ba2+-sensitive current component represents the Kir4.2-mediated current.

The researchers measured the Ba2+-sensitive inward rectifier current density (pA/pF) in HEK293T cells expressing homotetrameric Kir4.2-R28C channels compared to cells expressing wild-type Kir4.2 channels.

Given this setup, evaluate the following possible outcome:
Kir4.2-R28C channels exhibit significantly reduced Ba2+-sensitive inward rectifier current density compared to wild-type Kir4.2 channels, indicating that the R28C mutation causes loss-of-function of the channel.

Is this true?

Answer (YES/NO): YES